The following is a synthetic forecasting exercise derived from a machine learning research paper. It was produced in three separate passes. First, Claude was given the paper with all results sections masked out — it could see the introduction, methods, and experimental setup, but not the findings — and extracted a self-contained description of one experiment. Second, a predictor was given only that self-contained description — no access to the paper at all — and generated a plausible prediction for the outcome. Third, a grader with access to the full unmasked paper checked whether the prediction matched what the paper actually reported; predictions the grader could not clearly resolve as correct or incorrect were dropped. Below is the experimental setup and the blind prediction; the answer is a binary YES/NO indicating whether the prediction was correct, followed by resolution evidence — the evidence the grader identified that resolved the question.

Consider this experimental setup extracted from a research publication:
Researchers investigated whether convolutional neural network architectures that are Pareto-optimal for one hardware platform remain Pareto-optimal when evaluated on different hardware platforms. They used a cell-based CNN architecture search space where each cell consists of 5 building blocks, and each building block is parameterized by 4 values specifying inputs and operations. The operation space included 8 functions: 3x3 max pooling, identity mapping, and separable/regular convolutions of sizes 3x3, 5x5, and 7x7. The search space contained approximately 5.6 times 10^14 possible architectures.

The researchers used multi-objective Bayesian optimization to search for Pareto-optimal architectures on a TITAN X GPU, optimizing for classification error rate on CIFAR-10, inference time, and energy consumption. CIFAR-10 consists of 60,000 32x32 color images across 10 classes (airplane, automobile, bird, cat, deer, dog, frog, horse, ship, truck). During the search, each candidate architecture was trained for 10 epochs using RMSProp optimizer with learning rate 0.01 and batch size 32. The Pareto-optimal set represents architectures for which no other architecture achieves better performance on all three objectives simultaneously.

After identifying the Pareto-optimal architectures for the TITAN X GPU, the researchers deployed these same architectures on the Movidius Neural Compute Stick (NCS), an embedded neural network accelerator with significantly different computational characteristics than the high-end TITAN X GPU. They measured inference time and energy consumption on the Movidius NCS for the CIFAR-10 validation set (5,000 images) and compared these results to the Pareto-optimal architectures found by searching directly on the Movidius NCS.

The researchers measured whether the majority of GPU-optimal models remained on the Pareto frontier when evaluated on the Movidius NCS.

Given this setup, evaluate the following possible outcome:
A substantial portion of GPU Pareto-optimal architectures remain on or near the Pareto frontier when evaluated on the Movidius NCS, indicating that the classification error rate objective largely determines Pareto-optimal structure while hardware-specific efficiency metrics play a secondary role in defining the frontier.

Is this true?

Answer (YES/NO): NO